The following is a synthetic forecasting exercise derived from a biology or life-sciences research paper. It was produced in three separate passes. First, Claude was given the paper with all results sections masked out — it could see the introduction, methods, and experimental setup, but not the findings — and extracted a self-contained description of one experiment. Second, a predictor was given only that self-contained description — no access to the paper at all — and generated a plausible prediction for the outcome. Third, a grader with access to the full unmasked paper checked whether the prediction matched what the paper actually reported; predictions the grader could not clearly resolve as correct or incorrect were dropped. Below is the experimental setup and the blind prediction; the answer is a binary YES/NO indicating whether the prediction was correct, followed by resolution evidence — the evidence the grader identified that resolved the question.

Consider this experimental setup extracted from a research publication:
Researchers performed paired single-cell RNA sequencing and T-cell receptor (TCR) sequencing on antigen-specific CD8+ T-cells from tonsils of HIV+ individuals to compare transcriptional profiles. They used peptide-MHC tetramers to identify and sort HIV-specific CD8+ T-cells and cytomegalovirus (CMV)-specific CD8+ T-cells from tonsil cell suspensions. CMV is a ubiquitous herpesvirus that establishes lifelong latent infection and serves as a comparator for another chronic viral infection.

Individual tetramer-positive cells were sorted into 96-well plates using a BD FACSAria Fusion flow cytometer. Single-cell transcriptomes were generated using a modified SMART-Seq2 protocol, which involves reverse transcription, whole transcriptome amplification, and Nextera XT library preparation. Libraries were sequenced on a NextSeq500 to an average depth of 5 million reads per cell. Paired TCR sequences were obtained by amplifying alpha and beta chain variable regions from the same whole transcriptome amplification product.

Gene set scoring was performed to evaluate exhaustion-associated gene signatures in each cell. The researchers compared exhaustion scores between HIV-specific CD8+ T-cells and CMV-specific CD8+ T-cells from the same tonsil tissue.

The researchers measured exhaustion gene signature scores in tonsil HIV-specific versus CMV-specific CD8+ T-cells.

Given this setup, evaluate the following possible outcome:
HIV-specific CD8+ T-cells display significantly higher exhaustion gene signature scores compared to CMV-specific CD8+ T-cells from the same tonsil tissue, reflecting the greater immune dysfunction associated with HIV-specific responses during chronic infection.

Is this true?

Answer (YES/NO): YES